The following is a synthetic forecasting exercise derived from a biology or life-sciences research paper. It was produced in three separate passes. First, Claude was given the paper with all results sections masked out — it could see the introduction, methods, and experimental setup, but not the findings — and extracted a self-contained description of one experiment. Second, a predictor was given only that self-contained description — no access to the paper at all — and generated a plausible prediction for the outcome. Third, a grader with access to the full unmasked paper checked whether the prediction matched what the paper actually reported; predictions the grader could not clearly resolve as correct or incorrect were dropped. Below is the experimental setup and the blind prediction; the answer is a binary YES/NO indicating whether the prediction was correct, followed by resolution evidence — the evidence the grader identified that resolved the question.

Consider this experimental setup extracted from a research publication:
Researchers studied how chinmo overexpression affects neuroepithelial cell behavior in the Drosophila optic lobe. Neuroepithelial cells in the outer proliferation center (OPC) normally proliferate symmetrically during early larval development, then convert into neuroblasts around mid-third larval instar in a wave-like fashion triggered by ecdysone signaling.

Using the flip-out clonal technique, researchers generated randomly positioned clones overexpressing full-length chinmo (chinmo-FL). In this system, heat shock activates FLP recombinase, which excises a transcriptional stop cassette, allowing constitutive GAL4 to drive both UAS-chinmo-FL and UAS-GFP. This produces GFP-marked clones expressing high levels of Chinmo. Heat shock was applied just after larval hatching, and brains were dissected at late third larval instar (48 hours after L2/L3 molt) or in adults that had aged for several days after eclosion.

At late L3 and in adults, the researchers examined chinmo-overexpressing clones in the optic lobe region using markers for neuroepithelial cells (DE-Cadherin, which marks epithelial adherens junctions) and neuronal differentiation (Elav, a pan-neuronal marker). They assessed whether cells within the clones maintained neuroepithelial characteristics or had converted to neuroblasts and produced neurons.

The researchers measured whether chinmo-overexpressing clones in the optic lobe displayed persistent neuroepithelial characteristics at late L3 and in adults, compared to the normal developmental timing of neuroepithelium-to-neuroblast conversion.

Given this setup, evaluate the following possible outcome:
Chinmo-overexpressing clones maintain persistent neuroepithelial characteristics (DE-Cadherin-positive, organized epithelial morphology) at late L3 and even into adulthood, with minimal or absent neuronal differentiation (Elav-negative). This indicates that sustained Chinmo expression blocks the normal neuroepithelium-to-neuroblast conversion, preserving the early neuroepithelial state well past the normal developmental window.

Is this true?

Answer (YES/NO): YES